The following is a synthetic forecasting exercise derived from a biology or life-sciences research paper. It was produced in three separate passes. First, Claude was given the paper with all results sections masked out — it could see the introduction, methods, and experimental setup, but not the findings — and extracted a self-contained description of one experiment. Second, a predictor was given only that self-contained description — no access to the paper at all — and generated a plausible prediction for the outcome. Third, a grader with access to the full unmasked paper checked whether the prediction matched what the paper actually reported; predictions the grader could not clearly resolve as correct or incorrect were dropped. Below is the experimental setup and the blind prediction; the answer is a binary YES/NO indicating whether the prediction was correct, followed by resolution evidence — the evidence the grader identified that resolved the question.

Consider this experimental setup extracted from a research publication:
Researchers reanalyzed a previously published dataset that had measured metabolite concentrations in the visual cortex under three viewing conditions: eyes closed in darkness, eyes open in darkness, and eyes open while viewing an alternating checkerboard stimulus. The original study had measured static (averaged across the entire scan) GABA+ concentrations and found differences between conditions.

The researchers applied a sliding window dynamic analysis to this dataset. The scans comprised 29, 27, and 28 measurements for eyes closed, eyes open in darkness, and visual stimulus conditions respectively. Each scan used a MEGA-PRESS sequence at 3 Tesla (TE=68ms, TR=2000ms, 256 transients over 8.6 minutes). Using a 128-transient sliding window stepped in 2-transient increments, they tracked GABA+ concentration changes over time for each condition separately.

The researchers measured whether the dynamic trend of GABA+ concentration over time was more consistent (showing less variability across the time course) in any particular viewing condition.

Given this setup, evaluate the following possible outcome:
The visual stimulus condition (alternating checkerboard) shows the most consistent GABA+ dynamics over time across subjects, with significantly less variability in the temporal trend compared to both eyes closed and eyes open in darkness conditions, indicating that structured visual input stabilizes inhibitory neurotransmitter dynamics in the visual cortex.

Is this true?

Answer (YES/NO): NO